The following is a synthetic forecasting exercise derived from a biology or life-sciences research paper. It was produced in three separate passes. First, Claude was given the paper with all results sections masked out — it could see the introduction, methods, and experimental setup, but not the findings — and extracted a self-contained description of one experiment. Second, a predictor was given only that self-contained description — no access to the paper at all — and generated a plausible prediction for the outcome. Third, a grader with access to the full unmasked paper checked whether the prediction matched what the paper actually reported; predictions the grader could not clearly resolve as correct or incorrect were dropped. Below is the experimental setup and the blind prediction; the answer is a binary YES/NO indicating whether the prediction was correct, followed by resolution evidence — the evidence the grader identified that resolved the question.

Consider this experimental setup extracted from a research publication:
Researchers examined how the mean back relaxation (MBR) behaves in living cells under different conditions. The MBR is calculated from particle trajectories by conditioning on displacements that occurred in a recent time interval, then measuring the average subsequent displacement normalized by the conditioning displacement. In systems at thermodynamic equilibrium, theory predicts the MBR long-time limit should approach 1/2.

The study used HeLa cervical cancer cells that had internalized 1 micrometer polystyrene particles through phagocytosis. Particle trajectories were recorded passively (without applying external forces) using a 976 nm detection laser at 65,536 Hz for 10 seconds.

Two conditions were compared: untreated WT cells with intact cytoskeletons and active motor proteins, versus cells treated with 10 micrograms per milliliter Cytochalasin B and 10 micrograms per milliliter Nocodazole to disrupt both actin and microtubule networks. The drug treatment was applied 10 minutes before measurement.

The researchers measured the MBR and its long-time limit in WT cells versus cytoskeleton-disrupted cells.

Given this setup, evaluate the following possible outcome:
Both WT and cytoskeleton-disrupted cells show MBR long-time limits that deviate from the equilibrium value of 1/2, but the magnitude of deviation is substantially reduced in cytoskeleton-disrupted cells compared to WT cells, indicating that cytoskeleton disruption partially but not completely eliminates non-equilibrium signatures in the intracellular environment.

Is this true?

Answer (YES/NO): NO